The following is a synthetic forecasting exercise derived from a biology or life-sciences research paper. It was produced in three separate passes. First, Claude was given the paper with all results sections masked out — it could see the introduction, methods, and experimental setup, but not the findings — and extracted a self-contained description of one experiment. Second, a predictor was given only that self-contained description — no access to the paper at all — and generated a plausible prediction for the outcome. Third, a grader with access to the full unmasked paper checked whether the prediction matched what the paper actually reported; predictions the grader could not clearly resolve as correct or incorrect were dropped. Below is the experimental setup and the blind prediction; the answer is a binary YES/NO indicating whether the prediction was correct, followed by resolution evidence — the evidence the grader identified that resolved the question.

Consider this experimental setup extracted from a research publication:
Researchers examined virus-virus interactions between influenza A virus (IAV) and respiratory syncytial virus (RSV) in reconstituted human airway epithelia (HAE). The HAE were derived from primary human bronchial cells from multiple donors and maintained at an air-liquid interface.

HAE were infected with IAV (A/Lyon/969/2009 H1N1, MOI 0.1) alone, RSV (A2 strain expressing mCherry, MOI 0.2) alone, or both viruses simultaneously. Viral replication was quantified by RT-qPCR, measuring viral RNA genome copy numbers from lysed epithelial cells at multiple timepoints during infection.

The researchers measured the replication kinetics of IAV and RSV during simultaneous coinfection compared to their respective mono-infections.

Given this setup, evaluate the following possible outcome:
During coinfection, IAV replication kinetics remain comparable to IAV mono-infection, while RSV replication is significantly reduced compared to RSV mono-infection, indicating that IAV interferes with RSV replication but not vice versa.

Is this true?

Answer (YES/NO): NO